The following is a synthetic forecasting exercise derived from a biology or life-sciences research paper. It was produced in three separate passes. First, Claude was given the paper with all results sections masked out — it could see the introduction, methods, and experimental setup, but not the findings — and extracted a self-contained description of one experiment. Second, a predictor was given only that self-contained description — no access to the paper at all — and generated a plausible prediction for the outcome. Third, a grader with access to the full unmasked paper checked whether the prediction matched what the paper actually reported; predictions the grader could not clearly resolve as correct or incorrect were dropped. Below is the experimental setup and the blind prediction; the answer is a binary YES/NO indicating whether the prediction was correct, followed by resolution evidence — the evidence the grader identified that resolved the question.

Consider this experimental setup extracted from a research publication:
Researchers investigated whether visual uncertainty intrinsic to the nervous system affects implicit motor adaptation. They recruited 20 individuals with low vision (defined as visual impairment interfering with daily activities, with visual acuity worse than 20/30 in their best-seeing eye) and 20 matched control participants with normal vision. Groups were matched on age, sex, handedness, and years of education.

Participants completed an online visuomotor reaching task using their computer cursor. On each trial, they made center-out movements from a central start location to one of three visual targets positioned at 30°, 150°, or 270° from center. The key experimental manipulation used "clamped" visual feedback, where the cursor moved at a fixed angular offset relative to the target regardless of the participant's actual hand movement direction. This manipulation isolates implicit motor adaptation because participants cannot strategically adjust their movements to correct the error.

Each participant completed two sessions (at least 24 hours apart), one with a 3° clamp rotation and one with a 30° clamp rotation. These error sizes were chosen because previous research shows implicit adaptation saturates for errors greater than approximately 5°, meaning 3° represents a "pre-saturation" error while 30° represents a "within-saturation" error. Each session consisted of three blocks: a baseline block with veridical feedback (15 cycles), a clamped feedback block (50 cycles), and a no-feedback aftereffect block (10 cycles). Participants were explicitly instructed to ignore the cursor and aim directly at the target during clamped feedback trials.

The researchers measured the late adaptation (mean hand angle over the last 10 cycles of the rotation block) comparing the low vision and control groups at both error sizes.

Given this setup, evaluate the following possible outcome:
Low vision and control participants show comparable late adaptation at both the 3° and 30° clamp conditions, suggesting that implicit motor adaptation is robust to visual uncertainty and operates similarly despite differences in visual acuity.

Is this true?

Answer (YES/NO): NO